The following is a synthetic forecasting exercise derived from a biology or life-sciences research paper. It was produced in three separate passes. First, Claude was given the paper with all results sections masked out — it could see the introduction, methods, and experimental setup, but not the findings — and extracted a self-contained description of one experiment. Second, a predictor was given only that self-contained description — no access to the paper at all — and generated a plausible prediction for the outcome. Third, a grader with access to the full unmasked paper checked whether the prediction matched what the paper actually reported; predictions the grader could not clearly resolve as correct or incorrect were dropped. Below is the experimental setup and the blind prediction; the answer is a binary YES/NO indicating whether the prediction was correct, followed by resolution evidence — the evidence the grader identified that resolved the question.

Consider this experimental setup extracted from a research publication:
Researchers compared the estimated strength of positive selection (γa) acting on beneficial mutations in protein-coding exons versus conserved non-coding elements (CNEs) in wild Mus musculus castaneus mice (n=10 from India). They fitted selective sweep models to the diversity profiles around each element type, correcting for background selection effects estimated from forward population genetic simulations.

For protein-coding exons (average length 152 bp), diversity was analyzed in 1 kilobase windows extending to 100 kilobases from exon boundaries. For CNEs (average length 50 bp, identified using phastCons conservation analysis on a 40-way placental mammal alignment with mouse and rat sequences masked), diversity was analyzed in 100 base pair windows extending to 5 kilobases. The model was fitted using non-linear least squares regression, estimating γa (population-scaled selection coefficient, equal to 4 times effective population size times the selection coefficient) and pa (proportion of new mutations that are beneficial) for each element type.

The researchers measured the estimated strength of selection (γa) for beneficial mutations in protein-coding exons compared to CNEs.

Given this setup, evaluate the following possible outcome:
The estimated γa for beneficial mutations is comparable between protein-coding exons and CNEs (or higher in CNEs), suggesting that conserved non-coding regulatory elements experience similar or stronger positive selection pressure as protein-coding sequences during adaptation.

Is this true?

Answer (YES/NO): NO